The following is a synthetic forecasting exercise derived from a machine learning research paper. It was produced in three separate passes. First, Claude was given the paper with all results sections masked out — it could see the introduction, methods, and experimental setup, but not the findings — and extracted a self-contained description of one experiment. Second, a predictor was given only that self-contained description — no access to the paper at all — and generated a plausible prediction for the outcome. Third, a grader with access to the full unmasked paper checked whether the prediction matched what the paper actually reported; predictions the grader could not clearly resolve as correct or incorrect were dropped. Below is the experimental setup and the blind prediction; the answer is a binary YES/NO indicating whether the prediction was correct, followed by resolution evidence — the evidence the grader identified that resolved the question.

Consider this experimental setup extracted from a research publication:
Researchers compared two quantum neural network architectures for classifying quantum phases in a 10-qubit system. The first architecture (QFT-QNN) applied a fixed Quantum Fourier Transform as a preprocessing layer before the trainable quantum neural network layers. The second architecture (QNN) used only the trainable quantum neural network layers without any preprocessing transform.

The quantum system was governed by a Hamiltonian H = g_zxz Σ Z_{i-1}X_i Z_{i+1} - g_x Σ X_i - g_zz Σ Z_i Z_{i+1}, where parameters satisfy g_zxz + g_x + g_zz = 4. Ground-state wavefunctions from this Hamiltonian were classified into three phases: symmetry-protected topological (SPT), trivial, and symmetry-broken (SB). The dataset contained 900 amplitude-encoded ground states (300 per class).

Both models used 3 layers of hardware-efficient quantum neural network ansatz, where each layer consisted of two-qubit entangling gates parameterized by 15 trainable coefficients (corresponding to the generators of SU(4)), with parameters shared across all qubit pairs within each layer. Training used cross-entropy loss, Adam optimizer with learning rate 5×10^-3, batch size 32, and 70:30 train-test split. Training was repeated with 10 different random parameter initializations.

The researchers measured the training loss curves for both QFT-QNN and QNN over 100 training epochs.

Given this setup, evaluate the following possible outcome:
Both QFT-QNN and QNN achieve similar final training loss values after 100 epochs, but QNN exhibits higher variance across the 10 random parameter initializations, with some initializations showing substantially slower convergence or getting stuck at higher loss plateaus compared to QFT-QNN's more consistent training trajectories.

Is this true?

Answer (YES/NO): NO